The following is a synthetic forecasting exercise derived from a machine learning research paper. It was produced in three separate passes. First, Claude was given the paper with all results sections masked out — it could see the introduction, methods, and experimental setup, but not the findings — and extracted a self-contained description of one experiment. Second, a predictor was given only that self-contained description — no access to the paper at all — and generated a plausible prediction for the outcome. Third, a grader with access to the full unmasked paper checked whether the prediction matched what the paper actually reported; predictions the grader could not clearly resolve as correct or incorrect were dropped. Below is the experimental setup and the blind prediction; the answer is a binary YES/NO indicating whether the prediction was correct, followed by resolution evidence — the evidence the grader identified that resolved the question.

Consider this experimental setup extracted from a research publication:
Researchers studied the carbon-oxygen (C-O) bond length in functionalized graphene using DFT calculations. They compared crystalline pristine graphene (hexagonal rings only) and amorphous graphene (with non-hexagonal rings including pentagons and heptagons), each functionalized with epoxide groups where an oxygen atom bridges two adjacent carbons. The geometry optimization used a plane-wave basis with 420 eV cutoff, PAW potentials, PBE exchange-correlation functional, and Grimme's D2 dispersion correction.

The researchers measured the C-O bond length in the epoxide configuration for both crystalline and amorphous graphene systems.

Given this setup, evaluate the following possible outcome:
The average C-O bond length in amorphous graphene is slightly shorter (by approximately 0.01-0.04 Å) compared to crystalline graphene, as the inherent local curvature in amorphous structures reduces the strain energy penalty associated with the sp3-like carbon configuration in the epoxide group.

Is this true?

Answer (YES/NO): YES